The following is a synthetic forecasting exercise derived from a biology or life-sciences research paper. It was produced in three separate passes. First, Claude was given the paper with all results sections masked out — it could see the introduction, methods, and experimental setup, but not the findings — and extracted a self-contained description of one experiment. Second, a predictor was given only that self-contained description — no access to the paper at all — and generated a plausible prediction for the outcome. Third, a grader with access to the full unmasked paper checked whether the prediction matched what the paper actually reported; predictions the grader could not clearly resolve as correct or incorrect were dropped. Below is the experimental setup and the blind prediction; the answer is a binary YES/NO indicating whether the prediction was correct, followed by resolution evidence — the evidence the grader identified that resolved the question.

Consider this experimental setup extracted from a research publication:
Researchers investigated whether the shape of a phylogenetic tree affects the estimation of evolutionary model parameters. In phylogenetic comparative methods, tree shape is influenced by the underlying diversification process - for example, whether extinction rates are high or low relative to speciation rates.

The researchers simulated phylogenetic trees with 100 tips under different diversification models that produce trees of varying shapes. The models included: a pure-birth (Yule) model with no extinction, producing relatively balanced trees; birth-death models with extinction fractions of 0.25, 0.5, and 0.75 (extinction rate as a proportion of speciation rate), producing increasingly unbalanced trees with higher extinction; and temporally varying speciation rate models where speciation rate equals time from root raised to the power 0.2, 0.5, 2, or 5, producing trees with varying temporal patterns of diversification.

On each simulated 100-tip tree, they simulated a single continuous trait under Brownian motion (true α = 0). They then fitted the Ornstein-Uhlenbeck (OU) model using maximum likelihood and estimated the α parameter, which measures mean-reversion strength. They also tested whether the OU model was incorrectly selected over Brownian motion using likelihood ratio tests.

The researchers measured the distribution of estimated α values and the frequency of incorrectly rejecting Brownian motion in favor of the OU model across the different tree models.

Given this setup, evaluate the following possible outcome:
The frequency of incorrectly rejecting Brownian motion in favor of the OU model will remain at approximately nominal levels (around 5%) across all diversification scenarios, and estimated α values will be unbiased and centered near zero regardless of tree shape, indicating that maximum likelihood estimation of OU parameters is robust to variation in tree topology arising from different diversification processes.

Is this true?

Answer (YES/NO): NO